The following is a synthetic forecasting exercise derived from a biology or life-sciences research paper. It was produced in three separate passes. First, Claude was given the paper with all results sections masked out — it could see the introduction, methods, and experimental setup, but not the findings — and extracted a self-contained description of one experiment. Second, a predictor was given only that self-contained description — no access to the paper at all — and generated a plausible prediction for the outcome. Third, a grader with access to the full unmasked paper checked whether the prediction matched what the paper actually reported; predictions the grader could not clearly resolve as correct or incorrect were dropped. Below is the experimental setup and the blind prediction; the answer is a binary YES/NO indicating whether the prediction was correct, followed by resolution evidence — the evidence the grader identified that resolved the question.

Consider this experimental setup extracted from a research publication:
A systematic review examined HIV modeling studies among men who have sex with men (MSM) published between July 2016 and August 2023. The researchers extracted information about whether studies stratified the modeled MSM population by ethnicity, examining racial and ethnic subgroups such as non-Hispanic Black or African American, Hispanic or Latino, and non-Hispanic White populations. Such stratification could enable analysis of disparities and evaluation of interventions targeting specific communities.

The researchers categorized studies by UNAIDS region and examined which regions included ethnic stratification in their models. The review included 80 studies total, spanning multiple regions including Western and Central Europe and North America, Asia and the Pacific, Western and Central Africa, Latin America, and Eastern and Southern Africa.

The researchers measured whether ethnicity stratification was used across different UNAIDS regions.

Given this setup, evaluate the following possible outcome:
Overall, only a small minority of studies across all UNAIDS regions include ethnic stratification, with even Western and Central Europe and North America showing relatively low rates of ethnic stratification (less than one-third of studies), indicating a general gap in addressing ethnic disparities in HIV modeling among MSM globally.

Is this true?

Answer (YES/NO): NO